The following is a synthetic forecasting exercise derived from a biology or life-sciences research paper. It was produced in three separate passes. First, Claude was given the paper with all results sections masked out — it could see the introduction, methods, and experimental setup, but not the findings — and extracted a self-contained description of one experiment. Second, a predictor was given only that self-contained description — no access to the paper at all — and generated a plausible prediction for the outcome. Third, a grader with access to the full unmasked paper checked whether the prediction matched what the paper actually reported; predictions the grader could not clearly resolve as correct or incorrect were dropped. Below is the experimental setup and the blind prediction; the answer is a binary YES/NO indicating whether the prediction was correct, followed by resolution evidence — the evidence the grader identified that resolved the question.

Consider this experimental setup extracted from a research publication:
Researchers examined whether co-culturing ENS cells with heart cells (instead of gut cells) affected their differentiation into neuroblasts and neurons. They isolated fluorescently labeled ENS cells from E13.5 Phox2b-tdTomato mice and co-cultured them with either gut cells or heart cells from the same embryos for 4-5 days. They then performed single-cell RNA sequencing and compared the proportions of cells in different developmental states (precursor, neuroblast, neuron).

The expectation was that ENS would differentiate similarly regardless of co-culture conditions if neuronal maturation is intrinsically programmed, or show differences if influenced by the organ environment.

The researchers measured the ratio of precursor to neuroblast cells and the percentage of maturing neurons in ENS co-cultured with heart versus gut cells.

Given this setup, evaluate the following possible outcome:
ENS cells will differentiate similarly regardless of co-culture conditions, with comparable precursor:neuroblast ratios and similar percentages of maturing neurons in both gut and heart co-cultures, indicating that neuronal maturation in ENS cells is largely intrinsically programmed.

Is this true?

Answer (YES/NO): NO